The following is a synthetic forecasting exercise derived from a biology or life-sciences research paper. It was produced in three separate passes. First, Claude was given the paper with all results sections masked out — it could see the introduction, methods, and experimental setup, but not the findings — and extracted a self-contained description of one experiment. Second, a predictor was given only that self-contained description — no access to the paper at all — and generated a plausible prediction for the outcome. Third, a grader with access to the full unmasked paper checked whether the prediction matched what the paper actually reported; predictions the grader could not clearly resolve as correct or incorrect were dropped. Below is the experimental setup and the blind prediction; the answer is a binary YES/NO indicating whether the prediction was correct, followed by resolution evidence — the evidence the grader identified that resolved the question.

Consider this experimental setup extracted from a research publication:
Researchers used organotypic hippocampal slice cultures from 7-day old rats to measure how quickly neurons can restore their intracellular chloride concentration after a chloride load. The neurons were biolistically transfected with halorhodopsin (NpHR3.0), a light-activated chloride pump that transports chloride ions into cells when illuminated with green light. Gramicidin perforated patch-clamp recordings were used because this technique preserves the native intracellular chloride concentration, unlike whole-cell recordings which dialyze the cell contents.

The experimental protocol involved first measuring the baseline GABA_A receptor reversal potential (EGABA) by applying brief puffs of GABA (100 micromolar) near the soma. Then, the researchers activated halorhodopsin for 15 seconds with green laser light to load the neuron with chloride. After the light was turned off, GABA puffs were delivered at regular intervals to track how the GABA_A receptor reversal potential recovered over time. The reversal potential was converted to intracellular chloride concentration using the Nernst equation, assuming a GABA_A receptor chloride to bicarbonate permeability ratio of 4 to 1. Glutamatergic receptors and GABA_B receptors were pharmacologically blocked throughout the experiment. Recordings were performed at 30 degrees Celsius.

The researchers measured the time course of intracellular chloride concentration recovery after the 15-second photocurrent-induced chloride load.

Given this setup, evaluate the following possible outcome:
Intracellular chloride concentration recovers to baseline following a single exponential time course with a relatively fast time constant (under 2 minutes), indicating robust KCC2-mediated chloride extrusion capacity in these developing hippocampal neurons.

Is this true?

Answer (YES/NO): YES